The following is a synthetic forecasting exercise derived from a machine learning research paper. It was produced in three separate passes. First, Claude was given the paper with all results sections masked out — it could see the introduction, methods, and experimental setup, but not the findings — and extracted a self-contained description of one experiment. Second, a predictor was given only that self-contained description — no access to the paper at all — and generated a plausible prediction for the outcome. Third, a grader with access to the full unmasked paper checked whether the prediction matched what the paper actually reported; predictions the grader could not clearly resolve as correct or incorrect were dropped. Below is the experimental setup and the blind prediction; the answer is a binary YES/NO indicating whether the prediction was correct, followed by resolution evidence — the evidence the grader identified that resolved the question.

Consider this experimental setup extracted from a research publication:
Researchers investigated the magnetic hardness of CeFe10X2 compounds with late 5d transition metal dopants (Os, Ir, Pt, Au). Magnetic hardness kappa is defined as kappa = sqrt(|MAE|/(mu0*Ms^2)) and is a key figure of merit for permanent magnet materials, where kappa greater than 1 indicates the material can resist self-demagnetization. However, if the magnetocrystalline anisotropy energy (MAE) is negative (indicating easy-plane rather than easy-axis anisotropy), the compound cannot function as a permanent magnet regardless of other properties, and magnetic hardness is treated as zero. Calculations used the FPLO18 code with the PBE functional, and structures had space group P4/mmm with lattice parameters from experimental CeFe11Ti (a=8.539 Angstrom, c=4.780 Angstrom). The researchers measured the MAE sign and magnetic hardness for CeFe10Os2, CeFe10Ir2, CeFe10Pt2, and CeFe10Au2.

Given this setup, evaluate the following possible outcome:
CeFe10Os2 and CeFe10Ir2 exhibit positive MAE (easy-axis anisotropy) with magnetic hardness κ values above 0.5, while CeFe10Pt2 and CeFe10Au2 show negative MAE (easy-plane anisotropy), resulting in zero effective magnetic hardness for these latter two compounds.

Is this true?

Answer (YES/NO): NO